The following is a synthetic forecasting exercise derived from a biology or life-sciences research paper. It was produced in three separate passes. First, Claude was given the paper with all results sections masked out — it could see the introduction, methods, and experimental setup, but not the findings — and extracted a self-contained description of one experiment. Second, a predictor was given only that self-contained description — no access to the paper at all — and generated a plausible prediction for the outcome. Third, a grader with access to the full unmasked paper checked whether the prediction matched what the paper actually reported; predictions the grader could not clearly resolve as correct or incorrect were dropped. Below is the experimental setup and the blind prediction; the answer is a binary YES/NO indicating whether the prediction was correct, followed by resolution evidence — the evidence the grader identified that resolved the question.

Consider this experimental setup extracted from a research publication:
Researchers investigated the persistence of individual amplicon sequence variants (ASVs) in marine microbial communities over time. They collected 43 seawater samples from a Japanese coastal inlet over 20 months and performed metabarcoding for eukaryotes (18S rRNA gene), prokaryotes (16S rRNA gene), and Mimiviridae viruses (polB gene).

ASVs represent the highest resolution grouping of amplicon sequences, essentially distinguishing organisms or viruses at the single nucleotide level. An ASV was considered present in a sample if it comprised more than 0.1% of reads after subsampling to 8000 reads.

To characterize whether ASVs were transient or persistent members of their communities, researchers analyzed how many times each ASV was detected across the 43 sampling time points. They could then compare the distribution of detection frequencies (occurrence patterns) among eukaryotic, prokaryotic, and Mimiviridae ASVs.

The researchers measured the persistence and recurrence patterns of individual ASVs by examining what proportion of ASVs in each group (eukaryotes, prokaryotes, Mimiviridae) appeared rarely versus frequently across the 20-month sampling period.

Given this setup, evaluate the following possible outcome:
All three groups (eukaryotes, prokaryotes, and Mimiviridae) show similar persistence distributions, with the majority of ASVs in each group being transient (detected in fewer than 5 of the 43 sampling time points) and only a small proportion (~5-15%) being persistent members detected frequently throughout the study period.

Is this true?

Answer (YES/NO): NO